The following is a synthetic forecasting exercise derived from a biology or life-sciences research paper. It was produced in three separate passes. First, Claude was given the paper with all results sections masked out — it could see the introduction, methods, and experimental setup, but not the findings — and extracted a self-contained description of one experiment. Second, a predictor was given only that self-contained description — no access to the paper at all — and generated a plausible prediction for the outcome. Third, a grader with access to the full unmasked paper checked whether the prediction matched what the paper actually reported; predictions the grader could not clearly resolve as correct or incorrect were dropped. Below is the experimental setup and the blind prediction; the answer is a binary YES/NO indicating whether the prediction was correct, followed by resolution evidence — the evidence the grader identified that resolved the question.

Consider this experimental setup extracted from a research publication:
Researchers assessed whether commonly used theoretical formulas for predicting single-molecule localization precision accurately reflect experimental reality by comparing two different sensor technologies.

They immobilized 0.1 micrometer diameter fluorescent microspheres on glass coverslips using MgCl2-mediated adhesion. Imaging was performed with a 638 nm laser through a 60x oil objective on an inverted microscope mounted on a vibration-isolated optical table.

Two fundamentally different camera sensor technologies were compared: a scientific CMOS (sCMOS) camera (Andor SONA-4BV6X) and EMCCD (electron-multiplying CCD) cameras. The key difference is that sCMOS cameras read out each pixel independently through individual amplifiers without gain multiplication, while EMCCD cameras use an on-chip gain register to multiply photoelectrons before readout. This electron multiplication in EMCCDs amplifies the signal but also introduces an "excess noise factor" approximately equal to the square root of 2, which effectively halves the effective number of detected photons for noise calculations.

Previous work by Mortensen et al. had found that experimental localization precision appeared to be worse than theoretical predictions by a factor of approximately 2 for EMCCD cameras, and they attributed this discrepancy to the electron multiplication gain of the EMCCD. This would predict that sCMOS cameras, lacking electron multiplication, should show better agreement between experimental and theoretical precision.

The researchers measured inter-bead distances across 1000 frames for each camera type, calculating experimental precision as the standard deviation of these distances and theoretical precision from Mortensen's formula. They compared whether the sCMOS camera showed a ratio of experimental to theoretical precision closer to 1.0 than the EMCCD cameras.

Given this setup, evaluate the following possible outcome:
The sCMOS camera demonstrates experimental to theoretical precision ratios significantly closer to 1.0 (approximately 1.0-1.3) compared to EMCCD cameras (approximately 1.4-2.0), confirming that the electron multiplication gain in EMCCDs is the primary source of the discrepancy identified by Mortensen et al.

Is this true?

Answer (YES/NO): NO